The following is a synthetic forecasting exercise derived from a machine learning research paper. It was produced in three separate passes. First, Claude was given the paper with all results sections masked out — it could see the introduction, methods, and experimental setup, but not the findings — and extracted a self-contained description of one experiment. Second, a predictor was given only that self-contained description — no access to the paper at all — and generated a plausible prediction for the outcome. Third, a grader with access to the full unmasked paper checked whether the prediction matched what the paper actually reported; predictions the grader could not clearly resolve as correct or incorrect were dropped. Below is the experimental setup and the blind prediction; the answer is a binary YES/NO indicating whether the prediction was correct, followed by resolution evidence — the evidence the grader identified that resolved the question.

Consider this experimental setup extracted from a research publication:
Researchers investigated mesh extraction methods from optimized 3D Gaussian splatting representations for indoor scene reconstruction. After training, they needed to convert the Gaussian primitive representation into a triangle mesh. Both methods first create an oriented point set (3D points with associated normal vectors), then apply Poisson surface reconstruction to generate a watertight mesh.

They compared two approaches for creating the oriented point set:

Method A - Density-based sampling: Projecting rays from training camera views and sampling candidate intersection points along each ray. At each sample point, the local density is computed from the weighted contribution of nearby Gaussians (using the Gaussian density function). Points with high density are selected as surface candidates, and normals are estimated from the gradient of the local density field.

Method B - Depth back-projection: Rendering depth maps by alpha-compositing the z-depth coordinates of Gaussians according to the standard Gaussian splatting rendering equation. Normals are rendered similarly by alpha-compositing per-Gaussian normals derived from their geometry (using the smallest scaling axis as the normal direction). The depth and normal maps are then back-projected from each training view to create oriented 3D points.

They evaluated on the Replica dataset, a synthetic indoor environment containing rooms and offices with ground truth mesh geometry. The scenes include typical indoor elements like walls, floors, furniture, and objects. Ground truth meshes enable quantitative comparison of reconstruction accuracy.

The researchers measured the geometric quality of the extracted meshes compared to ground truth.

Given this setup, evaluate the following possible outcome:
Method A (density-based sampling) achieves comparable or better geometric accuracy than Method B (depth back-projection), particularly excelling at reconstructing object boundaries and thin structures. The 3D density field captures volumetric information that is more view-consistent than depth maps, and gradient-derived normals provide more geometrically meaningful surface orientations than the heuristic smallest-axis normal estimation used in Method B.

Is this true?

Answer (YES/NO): NO